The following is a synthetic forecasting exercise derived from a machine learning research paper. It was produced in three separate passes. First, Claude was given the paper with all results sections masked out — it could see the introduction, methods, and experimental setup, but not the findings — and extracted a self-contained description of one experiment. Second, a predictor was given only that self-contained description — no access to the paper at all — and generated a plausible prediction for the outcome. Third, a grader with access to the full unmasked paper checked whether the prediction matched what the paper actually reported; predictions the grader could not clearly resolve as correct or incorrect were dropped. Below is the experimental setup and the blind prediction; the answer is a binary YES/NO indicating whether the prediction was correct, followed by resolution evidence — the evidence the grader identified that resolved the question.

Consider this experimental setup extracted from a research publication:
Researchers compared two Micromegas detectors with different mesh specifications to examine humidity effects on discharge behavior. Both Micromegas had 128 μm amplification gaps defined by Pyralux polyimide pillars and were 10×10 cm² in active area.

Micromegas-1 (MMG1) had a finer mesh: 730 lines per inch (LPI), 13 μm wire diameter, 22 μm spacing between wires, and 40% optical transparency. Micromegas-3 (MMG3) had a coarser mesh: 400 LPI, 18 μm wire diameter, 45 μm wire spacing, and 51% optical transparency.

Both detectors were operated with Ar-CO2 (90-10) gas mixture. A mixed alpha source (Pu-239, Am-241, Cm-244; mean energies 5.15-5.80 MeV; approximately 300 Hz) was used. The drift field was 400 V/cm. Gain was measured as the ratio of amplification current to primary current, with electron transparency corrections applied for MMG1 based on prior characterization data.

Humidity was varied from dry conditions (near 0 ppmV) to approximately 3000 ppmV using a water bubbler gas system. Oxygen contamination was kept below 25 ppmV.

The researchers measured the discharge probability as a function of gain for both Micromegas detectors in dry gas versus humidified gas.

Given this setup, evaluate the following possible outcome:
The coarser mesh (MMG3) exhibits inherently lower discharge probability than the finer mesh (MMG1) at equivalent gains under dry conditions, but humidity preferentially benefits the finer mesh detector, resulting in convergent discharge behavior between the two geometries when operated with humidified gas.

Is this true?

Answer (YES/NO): NO